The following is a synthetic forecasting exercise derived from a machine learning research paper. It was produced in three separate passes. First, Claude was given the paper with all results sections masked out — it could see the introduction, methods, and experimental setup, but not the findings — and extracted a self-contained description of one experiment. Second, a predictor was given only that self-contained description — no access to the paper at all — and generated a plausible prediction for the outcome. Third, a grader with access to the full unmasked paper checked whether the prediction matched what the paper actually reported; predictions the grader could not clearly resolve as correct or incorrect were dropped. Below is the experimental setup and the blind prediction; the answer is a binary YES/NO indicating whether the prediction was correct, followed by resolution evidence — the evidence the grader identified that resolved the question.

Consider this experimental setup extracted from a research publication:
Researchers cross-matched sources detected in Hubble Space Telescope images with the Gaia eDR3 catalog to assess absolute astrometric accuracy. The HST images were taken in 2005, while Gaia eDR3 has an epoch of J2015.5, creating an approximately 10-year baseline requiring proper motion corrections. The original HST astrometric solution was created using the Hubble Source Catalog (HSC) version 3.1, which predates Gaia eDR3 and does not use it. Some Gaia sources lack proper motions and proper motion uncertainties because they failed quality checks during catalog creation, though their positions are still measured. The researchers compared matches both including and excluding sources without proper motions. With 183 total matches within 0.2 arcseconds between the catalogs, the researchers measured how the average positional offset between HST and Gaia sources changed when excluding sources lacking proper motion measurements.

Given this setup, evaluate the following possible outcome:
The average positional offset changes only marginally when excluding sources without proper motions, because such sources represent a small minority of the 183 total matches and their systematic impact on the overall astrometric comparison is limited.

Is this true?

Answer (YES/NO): NO